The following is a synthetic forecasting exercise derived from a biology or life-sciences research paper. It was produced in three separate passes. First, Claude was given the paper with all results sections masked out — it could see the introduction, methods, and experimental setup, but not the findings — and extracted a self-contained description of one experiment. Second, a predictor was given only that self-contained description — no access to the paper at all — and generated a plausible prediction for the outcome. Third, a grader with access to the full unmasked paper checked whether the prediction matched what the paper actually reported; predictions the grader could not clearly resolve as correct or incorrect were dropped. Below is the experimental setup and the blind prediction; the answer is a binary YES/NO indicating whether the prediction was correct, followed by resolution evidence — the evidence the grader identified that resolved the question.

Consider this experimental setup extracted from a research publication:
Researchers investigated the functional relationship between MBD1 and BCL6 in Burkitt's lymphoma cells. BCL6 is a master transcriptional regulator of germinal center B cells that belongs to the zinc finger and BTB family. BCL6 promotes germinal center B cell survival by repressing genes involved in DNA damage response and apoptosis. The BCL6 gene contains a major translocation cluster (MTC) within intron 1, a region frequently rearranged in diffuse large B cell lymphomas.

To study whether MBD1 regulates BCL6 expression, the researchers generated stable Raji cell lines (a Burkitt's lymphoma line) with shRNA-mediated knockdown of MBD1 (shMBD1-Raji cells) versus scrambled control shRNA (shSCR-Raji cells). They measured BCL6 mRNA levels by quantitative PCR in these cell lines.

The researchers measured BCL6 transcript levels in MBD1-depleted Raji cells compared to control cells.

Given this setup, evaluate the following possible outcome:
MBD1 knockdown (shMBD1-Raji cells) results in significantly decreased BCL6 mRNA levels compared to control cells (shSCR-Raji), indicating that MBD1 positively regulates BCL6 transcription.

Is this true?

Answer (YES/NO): NO